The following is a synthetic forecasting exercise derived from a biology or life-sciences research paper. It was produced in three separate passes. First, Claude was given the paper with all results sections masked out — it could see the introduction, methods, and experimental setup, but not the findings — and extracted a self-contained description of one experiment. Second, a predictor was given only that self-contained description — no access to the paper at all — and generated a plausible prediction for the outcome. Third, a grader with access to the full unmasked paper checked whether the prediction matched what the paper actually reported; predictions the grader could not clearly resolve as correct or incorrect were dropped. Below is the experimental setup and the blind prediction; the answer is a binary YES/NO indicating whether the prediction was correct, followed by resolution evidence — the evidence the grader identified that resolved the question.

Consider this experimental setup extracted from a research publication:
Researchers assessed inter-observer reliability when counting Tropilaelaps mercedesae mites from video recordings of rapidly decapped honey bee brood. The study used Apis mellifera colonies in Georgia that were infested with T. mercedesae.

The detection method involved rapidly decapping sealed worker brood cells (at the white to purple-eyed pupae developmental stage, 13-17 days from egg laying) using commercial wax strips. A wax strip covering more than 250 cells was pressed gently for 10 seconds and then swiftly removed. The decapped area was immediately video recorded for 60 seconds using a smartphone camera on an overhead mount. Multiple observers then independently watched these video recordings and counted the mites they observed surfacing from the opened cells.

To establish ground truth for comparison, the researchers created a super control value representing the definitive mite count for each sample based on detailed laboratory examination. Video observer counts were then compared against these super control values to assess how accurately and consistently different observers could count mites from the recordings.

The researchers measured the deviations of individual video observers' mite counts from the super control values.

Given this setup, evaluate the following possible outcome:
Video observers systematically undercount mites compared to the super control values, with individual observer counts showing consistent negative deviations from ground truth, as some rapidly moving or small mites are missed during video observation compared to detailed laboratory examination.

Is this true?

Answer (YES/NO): NO